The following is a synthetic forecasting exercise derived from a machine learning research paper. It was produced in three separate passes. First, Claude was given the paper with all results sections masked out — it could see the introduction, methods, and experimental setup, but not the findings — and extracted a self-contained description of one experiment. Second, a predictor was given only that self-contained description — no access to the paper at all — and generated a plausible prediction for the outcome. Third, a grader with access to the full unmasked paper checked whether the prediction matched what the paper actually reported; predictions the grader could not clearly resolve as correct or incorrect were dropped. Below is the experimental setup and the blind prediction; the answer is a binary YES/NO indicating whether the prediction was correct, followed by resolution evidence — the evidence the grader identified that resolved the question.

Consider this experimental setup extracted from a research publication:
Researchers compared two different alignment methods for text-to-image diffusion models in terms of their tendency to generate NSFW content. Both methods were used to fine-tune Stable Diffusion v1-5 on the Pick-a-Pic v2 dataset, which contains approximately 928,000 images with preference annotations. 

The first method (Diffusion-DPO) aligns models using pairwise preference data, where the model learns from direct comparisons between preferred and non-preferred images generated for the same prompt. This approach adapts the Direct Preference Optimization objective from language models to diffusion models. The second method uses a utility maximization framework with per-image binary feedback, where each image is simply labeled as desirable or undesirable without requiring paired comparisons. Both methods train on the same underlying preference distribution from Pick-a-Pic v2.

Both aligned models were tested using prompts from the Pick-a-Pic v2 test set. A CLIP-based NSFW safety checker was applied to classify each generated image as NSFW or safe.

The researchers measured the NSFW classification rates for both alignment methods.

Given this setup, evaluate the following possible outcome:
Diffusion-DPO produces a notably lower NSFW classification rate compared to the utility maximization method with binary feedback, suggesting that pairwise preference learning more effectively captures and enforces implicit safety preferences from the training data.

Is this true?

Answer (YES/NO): NO